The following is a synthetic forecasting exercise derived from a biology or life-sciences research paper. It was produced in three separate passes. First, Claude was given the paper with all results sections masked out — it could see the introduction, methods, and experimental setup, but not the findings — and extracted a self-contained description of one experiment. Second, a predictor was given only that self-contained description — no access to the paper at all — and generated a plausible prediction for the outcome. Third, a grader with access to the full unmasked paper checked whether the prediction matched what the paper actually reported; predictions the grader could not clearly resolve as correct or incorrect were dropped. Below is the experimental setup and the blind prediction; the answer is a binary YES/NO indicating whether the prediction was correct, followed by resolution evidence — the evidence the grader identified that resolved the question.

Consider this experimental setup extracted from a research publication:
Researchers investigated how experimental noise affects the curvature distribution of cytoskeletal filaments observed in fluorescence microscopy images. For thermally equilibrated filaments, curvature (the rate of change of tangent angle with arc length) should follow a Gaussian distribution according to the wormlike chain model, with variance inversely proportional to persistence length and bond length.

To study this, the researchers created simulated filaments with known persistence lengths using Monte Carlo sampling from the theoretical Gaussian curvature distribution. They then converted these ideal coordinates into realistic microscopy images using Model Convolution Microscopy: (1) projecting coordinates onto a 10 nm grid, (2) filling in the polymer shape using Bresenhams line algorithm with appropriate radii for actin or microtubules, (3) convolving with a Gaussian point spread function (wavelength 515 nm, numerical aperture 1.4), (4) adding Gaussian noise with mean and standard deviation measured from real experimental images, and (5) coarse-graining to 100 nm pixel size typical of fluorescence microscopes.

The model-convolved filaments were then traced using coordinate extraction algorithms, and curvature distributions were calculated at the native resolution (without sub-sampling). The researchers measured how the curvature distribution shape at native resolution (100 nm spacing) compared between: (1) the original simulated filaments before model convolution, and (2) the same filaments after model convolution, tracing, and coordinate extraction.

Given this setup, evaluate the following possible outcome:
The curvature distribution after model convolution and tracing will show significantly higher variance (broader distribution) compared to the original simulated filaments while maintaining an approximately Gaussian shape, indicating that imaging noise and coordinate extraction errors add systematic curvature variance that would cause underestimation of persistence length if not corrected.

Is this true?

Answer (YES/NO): NO